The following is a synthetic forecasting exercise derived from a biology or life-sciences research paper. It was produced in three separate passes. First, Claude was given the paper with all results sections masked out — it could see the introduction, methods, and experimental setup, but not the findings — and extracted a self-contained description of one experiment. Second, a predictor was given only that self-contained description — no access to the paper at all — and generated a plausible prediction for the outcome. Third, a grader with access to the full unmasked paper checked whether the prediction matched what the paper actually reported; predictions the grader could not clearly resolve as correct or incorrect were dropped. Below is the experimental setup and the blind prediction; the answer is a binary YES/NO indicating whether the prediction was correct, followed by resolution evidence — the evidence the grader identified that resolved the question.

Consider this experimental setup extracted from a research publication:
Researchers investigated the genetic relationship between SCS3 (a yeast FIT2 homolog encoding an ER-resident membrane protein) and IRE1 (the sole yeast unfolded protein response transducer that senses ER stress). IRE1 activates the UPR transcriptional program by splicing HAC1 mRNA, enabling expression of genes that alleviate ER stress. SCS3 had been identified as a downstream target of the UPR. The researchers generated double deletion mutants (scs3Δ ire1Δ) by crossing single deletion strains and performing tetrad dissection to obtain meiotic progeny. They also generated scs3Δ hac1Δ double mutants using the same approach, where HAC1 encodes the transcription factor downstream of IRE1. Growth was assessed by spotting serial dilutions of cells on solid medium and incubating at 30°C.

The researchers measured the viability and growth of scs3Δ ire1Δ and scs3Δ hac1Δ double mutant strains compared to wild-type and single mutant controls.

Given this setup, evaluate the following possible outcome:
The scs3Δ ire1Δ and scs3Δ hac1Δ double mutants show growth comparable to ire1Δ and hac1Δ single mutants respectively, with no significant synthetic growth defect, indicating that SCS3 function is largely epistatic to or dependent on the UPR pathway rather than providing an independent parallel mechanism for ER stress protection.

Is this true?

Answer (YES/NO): NO